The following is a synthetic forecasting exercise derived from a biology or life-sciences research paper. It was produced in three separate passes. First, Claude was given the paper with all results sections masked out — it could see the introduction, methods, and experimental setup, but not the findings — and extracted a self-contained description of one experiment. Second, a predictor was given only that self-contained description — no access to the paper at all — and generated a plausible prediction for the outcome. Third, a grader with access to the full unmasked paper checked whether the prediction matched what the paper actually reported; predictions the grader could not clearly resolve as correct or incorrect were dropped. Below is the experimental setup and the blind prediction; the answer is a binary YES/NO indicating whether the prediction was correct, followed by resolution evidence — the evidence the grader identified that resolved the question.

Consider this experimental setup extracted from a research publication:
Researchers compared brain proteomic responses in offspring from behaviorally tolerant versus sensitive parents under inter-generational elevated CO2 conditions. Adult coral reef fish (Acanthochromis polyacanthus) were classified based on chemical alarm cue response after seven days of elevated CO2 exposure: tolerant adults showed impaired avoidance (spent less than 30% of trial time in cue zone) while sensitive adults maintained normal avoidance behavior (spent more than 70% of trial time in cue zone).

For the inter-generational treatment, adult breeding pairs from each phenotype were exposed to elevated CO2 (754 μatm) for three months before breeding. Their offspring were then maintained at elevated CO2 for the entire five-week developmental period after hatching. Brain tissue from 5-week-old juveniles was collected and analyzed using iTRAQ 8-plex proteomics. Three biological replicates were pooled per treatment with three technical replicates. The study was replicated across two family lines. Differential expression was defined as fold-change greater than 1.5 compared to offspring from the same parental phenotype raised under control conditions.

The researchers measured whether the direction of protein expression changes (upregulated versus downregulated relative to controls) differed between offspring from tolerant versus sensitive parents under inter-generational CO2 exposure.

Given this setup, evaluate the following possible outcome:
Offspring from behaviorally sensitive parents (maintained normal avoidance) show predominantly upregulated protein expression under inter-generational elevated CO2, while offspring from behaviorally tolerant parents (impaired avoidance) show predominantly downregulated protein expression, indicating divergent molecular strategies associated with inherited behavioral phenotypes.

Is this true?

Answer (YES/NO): NO